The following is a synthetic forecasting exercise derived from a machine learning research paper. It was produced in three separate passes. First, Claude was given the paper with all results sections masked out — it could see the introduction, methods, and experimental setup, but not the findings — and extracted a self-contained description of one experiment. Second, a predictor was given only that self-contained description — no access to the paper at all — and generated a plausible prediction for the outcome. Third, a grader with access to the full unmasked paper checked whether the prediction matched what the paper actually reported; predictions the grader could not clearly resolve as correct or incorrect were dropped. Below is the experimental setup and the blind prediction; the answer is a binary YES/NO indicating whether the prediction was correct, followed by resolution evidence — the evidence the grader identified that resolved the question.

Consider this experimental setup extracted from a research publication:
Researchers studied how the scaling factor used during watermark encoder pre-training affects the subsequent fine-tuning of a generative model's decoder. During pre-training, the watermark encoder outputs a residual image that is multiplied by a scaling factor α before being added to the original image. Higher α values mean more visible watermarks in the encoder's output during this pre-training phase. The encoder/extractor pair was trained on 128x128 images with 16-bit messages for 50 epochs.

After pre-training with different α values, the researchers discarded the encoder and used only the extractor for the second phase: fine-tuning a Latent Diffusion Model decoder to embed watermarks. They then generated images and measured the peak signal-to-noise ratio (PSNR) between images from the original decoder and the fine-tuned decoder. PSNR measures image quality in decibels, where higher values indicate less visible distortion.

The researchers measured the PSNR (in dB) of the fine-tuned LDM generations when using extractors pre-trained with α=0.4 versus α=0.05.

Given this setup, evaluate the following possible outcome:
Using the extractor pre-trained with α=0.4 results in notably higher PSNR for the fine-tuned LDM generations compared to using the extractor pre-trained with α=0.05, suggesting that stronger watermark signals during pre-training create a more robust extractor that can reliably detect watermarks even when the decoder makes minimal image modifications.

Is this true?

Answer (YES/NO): YES